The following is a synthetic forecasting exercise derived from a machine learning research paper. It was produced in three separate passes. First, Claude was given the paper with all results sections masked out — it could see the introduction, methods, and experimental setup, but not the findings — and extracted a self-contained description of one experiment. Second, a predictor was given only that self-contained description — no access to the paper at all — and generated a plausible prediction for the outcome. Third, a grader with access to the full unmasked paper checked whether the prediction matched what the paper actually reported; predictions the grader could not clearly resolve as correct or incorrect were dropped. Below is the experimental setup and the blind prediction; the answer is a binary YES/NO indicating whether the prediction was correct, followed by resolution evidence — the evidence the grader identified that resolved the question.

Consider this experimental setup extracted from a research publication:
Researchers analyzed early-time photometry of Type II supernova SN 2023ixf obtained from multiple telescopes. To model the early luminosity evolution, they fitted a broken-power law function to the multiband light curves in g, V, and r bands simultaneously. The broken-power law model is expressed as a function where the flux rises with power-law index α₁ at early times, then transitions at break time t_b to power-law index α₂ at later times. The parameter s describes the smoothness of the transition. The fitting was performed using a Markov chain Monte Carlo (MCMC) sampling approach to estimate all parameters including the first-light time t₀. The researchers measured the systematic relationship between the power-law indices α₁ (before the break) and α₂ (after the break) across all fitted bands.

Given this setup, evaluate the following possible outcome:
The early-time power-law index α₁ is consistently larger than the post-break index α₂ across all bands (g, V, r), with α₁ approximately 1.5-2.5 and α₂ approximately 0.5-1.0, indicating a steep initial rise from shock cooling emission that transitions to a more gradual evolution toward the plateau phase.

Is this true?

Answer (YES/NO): NO